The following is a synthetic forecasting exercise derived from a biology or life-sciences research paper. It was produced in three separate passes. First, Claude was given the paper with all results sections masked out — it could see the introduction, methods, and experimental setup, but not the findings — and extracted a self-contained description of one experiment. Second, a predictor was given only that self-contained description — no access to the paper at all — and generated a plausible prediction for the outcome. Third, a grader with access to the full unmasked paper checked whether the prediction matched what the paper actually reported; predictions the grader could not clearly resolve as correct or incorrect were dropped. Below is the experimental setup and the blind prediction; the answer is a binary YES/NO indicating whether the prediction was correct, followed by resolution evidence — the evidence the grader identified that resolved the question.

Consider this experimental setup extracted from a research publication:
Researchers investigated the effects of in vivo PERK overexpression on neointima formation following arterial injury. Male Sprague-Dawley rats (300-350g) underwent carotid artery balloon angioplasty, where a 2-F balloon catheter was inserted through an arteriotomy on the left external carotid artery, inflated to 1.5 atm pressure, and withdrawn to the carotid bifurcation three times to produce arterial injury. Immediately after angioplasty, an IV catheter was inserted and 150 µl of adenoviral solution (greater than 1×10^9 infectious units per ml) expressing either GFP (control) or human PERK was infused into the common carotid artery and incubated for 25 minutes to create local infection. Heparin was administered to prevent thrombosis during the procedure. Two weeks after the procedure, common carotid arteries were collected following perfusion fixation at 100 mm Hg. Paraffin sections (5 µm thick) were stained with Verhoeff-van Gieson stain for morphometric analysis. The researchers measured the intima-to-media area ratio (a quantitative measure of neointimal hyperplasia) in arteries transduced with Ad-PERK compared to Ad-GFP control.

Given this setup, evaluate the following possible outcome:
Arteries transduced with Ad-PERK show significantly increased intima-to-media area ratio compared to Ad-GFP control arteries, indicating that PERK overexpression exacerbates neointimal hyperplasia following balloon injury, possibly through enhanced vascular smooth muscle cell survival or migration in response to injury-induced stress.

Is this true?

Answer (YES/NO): YES